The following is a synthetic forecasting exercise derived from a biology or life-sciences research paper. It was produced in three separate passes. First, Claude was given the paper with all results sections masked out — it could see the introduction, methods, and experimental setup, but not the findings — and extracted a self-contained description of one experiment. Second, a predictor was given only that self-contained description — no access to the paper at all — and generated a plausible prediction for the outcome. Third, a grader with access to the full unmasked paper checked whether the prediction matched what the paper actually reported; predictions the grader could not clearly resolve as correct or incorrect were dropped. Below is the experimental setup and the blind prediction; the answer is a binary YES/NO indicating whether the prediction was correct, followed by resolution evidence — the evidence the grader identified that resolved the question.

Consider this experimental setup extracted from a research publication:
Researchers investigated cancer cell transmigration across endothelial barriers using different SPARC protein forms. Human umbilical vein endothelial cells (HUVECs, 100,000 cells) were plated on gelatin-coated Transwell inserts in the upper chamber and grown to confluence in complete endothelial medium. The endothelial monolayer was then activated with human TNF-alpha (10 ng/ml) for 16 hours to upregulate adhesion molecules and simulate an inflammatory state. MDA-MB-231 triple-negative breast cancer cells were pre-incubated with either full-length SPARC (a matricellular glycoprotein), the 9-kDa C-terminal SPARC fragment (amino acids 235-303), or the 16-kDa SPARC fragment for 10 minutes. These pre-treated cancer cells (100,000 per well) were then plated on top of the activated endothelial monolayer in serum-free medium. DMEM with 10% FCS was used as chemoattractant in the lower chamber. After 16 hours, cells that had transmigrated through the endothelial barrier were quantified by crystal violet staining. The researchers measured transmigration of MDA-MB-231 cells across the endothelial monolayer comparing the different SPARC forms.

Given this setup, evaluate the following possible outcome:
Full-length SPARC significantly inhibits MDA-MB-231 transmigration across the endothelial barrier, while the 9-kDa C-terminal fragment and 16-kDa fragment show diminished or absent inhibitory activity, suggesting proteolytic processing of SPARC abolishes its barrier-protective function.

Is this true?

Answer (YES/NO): NO